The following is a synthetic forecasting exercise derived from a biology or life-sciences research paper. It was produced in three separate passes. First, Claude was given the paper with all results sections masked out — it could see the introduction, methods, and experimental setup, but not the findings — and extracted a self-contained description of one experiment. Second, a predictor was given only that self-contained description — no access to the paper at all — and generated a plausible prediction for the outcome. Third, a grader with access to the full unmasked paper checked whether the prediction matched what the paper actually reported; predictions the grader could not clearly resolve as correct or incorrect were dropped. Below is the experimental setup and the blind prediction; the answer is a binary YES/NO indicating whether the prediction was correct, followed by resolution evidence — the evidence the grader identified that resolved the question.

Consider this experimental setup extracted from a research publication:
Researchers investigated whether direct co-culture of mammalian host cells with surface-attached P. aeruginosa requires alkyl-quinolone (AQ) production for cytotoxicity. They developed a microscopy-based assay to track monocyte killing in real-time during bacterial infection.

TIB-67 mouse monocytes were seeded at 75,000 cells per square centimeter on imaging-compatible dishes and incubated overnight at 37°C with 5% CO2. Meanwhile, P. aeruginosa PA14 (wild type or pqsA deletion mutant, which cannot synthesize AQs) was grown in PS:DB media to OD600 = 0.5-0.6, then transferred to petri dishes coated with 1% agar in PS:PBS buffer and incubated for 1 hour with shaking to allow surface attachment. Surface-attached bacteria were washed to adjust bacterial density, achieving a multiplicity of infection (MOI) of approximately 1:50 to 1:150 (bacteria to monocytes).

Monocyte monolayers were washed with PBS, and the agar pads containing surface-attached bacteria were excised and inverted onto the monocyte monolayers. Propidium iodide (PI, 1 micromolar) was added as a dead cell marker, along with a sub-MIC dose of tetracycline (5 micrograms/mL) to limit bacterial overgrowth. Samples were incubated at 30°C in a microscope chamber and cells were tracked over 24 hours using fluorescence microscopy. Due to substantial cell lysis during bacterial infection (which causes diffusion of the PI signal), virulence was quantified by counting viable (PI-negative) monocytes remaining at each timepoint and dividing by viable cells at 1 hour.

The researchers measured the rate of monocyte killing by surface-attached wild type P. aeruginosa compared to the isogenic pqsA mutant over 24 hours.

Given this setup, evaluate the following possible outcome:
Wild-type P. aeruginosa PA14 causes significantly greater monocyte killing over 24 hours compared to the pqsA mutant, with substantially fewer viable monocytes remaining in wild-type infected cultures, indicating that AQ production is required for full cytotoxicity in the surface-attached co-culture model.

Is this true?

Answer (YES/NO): YES